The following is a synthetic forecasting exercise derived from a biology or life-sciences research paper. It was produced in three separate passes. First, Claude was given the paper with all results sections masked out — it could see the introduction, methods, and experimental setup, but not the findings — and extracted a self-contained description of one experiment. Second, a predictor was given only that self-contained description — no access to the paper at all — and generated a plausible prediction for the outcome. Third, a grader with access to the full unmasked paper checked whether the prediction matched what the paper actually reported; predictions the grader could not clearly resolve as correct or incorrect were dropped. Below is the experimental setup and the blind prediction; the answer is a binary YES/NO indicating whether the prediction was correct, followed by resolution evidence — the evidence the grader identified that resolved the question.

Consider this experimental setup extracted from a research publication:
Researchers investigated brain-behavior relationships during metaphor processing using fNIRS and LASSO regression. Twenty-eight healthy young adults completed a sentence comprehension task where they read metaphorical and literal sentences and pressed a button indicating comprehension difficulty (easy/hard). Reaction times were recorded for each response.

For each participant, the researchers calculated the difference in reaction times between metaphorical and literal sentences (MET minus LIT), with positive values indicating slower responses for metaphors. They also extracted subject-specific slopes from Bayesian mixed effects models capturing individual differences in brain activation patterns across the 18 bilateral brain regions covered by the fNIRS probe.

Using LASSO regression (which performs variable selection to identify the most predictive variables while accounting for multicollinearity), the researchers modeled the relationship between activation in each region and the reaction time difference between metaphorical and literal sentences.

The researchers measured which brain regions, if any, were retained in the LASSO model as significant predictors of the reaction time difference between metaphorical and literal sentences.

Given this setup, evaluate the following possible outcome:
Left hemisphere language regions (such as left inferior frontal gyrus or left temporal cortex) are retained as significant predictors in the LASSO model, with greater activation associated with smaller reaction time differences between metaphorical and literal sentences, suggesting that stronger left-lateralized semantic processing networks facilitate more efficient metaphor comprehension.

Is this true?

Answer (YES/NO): NO